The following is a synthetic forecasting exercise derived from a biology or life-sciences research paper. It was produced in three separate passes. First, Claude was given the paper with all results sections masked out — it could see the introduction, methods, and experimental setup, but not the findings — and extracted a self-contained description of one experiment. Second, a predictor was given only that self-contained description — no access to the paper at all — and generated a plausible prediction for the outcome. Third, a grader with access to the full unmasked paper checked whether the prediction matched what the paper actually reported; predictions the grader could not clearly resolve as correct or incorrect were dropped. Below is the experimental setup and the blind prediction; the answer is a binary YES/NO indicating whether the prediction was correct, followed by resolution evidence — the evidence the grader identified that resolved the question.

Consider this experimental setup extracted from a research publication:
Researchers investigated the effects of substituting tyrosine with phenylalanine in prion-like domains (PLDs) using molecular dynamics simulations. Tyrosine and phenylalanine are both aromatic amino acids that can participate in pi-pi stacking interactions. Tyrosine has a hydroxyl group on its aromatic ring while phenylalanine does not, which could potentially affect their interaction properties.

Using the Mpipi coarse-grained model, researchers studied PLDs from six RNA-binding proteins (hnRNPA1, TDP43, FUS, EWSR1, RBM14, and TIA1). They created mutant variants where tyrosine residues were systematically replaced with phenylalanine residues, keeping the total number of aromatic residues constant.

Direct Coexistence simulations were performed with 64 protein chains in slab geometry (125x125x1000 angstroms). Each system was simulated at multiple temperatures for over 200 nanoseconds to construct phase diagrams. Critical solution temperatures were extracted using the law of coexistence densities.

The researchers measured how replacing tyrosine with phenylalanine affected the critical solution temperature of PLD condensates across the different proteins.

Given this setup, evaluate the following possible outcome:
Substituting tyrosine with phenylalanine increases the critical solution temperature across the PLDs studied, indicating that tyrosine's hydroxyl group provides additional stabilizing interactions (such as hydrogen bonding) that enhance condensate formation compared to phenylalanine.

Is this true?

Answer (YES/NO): NO